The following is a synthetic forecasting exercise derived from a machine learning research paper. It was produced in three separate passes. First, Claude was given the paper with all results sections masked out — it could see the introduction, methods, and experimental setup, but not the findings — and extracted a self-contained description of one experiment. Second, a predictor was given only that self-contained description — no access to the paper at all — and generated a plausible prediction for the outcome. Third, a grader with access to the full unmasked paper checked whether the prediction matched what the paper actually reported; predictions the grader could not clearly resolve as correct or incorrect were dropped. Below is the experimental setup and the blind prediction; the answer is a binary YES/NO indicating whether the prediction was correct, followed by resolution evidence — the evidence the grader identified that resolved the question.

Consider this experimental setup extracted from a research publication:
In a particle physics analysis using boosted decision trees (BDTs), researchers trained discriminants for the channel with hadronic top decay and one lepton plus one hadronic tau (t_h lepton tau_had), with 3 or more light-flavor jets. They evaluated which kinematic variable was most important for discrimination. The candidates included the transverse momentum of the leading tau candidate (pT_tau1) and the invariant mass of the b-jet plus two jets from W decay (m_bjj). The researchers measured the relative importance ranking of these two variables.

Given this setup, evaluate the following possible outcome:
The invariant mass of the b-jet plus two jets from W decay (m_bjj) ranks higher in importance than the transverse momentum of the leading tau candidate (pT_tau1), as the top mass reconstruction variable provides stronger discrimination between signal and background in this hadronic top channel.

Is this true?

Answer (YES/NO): NO